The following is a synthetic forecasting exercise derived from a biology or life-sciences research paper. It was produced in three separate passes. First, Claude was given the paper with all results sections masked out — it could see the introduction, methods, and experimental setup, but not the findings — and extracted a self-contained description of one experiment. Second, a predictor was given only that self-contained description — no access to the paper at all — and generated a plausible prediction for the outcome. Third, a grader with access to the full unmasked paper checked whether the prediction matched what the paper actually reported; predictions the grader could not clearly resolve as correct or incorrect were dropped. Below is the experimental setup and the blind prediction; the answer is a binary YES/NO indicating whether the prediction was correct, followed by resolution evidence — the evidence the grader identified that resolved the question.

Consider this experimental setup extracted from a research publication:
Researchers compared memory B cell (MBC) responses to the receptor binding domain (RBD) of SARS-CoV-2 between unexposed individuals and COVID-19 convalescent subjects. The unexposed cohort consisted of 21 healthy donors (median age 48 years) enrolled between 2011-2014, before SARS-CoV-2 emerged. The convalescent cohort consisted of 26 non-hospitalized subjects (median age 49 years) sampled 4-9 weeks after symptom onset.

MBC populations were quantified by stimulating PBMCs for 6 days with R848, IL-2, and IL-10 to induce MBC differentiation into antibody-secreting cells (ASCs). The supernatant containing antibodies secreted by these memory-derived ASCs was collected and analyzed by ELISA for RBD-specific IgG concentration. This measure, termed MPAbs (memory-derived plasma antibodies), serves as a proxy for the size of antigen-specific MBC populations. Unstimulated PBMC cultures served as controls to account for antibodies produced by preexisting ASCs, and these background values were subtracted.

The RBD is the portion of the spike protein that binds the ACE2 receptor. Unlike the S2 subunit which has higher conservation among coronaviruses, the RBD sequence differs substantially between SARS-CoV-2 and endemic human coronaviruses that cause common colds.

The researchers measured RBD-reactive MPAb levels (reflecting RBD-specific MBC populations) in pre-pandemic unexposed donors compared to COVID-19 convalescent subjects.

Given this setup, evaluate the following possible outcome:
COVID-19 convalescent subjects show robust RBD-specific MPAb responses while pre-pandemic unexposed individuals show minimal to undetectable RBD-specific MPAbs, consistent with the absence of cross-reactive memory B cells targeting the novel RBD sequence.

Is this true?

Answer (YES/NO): YES